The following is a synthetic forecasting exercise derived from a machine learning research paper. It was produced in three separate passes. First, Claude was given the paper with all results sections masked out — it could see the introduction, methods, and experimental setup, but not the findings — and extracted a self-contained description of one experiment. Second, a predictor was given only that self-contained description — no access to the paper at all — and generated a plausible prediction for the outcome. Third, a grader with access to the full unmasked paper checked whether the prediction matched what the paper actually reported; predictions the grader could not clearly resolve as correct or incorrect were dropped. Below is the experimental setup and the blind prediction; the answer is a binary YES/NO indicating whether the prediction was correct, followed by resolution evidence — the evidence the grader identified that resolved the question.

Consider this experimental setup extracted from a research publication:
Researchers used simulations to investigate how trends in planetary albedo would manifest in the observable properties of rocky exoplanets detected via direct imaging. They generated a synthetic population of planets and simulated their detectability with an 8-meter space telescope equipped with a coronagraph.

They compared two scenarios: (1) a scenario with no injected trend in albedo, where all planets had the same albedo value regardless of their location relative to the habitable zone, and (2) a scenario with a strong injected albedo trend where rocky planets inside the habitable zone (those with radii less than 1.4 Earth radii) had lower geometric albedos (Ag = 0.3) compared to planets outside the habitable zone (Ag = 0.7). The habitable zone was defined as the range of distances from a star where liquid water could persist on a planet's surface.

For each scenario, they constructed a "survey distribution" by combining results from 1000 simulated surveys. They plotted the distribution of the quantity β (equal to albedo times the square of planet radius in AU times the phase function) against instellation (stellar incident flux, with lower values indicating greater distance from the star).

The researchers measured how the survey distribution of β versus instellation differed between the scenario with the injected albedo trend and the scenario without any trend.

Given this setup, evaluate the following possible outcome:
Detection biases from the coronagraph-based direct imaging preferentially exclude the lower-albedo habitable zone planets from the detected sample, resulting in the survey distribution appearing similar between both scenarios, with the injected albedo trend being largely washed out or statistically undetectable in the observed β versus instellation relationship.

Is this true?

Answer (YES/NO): NO